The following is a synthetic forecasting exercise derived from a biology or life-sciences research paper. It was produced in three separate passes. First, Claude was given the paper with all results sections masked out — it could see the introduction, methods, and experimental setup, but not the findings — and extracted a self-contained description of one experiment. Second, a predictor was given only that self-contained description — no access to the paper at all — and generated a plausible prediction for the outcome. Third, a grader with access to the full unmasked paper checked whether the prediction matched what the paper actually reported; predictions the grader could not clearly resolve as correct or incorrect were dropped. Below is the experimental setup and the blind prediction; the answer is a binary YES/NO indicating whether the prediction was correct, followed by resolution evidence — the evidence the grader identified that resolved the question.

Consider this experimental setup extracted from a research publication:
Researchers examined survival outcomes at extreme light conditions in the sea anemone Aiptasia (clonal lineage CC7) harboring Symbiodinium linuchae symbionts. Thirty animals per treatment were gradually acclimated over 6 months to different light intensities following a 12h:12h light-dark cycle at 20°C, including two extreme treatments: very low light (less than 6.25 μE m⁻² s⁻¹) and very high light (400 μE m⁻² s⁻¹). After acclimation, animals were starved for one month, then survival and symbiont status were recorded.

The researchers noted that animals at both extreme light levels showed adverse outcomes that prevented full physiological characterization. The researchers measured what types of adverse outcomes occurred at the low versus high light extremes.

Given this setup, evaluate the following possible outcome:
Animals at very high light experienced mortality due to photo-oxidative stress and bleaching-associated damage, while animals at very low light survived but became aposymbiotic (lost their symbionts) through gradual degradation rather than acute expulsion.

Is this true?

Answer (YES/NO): NO